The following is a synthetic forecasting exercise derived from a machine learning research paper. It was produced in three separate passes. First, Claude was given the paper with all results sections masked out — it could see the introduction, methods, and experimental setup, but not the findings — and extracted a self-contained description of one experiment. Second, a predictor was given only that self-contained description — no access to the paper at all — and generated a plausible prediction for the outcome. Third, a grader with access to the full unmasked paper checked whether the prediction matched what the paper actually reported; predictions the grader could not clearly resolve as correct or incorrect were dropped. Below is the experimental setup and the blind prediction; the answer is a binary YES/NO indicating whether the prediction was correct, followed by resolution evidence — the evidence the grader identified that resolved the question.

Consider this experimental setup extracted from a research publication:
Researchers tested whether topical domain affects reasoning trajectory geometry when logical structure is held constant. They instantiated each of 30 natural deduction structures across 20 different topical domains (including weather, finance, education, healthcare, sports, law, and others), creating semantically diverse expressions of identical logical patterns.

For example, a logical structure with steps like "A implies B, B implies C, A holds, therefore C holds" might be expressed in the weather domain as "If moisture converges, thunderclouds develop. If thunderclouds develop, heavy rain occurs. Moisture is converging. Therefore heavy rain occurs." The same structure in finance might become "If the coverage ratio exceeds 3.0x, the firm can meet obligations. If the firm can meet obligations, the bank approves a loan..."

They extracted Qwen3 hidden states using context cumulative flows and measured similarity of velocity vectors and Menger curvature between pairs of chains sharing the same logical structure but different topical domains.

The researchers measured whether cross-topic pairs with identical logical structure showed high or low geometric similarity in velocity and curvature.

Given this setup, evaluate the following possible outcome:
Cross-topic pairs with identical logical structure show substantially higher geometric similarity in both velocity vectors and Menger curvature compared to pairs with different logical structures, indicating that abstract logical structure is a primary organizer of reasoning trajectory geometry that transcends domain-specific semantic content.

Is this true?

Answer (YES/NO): YES